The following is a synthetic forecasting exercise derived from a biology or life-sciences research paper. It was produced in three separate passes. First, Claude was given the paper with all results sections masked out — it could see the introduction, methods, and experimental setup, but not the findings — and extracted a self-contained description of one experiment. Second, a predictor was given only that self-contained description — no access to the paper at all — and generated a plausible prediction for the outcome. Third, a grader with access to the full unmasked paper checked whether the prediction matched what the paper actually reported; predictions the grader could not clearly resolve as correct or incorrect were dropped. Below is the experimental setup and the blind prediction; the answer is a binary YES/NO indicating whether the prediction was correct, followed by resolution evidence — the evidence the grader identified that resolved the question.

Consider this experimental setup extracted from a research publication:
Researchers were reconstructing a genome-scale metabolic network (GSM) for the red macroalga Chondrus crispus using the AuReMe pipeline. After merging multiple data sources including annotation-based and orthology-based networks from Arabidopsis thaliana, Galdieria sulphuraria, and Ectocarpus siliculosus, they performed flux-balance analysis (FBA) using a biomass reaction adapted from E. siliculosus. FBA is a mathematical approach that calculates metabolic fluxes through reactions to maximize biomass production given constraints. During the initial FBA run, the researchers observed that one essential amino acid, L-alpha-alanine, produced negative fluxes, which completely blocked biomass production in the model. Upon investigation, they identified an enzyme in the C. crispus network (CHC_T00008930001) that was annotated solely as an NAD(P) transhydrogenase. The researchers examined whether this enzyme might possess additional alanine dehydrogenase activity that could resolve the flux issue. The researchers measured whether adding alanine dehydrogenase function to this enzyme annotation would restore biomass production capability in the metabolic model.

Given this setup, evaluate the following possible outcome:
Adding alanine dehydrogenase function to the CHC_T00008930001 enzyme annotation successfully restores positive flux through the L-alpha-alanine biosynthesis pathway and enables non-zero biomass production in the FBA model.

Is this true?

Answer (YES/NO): YES